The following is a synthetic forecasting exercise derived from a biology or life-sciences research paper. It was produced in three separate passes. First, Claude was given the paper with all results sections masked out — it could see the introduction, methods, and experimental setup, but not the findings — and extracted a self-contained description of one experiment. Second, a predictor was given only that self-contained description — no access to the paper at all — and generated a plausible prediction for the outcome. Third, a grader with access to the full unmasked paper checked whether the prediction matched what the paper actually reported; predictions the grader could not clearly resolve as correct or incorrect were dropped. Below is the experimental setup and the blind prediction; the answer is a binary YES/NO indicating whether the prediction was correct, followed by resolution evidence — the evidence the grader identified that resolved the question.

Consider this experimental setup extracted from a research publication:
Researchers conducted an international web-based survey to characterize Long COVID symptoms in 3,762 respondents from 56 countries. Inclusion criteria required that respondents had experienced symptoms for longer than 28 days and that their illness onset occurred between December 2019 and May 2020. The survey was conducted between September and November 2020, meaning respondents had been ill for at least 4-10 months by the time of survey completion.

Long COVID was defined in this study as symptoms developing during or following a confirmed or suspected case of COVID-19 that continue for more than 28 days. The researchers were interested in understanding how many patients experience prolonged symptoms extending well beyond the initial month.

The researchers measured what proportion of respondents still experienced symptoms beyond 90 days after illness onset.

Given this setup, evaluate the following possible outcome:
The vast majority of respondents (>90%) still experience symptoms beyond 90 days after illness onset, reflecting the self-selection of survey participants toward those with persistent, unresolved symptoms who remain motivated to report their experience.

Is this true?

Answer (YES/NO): YES